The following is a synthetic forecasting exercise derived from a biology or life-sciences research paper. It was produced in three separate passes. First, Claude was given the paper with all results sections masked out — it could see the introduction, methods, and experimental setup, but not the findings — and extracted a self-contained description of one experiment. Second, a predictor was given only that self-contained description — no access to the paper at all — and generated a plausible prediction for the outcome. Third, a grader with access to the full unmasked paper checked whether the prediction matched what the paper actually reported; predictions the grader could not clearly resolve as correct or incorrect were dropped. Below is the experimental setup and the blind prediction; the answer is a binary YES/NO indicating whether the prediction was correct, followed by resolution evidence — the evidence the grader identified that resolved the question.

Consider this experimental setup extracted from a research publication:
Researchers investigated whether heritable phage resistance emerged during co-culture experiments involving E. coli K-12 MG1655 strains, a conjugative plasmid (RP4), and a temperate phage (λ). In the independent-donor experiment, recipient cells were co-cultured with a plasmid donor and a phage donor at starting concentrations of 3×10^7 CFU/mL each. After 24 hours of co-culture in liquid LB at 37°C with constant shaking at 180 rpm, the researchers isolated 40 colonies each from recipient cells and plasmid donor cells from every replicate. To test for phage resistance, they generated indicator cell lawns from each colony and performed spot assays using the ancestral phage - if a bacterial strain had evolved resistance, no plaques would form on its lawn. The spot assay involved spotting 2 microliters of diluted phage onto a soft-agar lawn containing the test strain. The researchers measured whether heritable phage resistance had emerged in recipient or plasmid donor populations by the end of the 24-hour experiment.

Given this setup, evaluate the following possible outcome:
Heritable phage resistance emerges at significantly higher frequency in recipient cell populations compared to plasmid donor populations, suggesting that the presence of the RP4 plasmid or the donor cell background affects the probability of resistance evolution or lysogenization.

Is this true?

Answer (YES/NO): NO